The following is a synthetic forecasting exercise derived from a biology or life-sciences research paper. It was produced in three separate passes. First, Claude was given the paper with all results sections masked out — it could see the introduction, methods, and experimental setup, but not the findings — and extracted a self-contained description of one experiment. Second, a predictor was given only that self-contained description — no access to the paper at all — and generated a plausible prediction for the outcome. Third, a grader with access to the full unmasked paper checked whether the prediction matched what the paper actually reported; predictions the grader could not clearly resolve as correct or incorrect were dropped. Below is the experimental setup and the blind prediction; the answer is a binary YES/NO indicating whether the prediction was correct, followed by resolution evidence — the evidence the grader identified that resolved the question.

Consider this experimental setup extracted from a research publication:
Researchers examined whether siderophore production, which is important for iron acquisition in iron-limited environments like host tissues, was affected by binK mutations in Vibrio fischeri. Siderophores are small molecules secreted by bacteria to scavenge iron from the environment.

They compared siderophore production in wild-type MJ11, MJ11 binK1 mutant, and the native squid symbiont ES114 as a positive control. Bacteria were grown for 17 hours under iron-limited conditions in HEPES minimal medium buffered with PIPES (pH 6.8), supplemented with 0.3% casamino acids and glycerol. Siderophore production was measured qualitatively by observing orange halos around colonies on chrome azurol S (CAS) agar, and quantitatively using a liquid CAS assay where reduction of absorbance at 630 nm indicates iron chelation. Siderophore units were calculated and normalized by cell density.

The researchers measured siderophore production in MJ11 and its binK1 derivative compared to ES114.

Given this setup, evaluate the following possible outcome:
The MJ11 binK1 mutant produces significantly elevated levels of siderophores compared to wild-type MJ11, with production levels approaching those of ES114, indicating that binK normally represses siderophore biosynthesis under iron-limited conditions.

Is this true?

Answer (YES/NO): NO